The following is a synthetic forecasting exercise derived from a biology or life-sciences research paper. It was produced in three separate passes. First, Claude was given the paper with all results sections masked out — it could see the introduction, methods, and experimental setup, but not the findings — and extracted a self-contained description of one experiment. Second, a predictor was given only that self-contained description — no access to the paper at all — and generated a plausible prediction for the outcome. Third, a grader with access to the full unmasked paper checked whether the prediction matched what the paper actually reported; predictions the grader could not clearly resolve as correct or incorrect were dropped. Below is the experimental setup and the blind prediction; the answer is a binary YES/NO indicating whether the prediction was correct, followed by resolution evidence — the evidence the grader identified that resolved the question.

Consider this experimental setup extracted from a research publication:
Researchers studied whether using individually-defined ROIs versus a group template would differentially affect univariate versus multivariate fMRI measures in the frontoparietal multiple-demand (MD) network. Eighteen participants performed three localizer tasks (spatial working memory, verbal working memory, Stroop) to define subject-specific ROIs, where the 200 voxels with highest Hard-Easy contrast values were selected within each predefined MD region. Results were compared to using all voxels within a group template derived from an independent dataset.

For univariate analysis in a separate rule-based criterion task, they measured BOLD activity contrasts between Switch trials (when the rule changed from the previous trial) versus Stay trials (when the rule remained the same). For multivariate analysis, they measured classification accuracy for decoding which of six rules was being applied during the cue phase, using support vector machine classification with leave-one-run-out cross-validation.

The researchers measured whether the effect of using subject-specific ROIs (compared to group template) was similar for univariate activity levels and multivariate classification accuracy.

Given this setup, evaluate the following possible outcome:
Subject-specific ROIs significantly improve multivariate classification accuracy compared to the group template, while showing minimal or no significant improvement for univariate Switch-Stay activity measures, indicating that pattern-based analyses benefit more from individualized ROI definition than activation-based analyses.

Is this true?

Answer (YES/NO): NO